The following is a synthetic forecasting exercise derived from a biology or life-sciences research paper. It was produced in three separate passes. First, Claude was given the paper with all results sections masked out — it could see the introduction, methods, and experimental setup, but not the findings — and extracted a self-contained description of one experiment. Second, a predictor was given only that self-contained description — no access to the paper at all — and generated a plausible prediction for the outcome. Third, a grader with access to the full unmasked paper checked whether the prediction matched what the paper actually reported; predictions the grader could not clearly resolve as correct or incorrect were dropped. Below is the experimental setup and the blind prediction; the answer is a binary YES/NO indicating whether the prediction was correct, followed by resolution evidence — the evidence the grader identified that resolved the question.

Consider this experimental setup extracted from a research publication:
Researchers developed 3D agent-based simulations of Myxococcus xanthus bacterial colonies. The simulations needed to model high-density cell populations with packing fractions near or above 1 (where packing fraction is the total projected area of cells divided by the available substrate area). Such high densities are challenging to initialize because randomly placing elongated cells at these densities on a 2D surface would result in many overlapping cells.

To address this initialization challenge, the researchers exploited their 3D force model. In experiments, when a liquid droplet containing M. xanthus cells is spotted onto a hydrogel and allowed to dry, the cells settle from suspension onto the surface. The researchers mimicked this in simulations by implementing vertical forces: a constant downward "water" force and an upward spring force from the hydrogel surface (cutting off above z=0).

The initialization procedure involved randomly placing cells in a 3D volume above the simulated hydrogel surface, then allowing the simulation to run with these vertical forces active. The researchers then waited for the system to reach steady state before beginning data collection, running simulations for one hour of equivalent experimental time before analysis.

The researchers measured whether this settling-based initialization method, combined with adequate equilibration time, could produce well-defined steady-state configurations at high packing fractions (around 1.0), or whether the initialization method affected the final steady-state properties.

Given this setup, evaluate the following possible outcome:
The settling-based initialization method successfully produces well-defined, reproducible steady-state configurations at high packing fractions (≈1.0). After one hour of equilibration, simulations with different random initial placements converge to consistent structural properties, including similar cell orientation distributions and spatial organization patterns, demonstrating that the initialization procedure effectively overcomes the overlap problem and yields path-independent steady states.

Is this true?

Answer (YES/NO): YES